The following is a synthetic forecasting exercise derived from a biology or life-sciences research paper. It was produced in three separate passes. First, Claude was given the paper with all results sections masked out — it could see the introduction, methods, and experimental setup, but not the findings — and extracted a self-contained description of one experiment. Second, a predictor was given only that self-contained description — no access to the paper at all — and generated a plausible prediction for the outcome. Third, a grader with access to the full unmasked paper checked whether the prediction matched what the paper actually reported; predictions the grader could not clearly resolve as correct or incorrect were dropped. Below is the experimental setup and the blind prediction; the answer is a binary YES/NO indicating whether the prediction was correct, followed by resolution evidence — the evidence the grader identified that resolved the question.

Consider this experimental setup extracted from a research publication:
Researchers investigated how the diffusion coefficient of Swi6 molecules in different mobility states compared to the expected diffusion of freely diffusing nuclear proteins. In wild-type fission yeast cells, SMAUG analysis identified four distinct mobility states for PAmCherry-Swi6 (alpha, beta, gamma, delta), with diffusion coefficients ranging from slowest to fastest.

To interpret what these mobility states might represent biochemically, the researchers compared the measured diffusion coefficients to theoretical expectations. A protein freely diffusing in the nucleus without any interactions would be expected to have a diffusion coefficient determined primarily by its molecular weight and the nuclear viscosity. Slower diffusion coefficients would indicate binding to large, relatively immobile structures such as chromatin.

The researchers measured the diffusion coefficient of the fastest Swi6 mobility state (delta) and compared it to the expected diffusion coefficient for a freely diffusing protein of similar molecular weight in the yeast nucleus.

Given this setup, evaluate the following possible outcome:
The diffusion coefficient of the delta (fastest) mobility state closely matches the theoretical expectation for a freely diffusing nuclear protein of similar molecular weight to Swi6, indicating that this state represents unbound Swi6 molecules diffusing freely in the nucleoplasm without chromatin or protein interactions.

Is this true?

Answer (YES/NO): YES